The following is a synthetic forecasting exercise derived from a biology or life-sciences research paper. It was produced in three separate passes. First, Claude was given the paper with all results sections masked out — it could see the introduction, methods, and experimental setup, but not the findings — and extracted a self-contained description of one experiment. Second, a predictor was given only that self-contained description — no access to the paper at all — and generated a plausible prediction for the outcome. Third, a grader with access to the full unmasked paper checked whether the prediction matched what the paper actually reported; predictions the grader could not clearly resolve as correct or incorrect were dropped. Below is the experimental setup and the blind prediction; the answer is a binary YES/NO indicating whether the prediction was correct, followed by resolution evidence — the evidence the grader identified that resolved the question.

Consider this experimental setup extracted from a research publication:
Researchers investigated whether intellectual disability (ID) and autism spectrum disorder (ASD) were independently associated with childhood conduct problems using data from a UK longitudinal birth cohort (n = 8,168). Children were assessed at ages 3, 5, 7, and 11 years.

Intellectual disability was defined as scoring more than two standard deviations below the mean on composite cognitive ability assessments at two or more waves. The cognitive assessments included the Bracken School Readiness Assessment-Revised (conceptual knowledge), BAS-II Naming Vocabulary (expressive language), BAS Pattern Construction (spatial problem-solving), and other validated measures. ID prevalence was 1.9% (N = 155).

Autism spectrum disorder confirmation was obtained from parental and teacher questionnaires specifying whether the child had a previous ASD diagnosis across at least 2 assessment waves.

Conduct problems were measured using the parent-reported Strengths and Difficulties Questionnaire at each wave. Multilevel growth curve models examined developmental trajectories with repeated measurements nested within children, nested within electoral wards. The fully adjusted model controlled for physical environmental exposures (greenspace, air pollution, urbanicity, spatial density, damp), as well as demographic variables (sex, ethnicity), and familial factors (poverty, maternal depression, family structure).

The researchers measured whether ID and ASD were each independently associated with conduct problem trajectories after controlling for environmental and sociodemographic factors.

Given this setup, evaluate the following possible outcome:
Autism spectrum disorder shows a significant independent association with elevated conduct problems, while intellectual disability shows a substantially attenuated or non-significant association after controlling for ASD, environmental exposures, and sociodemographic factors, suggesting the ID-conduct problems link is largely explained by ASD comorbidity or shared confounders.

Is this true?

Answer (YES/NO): NO